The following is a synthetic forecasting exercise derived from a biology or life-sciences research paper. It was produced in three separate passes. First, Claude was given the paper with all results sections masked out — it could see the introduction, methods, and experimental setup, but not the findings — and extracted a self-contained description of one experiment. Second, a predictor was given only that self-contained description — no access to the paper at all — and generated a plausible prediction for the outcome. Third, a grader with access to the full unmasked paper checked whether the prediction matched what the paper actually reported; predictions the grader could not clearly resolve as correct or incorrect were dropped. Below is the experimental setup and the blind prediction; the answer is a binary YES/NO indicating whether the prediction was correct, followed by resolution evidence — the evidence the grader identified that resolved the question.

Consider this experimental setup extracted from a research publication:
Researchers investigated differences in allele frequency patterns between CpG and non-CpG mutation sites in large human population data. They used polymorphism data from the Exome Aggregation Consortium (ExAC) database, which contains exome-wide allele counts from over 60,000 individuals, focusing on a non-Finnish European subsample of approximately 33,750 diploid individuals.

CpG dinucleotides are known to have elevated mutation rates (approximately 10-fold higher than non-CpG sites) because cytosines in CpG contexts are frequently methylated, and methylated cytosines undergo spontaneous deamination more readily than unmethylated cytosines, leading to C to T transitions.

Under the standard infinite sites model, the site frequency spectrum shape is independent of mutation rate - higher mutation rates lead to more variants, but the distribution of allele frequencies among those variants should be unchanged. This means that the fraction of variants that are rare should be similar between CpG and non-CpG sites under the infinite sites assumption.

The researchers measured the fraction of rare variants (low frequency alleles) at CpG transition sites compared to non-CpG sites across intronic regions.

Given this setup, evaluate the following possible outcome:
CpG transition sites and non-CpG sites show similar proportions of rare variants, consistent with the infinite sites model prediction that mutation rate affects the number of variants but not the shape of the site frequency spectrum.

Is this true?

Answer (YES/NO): NO